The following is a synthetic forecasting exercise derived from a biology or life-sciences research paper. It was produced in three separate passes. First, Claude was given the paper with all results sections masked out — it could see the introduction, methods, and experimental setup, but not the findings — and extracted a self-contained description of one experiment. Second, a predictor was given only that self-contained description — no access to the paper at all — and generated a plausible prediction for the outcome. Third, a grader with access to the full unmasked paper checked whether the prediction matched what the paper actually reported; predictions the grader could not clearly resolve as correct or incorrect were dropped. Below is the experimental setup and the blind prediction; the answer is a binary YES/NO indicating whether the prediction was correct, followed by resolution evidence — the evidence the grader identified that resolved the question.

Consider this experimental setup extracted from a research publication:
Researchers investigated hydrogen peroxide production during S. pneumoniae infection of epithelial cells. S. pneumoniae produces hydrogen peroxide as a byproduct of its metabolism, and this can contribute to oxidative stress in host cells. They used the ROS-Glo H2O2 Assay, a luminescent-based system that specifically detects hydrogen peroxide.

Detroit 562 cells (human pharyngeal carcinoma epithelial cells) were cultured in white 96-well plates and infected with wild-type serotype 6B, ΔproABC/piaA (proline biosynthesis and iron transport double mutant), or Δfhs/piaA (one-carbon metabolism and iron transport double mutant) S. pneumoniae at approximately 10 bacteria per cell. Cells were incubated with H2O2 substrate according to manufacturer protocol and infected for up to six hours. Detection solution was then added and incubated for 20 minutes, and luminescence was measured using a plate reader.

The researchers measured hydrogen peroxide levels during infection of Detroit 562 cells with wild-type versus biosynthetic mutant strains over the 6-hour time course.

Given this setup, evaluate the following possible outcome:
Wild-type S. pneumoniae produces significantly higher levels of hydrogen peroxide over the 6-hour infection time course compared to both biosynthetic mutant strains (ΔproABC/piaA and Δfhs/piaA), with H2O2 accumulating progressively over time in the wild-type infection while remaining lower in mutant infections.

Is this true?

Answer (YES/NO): NO